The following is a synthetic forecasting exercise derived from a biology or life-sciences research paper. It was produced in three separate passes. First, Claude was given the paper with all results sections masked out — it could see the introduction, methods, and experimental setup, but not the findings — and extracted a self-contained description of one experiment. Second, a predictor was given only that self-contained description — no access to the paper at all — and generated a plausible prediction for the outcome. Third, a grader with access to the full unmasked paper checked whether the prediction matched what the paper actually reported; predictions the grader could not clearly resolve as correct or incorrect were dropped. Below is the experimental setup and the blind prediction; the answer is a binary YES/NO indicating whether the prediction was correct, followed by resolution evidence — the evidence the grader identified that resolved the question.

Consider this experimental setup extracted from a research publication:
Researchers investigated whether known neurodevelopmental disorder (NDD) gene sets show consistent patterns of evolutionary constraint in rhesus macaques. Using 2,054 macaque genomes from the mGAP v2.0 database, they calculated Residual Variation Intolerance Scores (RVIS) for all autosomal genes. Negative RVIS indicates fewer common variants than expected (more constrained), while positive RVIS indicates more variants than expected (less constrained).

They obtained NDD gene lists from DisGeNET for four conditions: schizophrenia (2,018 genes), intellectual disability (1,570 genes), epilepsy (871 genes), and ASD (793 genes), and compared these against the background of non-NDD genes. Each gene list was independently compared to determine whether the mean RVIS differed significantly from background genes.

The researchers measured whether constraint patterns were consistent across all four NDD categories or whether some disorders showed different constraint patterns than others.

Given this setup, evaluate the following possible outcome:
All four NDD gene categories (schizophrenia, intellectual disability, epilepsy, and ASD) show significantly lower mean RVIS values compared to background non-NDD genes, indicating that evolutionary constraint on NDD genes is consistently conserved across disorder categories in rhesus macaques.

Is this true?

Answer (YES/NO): YES